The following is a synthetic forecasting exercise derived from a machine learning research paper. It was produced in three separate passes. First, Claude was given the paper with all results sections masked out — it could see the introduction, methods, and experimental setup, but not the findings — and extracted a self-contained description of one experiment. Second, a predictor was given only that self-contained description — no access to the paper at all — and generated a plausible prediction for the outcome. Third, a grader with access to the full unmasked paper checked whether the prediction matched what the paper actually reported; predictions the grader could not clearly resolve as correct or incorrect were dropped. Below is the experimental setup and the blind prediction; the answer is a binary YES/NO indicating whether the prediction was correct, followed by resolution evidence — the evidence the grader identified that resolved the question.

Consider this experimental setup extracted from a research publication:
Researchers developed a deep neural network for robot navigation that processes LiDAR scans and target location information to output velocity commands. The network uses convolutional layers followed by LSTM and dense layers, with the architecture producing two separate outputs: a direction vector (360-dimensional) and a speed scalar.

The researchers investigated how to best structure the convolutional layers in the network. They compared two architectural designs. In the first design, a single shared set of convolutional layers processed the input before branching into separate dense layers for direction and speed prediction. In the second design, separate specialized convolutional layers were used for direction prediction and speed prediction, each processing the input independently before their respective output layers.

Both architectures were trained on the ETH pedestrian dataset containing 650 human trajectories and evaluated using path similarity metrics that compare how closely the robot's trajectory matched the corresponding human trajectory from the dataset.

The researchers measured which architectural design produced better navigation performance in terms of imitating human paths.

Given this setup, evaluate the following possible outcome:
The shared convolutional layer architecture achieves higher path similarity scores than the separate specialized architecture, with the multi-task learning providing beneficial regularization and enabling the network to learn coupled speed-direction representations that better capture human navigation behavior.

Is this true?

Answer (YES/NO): YES